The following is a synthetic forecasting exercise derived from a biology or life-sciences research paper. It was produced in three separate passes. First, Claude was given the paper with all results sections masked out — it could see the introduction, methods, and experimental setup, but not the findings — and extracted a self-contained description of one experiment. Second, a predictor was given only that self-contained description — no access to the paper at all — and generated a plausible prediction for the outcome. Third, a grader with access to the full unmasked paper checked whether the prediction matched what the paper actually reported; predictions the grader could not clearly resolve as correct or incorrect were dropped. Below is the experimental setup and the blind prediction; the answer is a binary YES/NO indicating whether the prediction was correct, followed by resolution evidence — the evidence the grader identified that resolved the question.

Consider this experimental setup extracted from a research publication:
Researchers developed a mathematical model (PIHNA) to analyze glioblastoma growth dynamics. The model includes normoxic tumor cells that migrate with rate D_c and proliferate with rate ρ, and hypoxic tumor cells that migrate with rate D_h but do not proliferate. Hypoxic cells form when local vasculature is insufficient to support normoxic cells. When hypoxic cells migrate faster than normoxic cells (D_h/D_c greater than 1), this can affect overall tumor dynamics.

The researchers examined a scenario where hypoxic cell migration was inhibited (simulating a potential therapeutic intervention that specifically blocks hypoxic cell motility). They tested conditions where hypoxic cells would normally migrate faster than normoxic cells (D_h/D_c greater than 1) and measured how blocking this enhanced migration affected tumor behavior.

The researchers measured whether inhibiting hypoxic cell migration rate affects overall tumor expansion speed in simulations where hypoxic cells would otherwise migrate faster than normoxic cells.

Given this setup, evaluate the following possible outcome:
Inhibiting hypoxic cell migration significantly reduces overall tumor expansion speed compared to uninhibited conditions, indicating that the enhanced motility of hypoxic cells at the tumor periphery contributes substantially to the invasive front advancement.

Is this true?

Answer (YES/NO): YES